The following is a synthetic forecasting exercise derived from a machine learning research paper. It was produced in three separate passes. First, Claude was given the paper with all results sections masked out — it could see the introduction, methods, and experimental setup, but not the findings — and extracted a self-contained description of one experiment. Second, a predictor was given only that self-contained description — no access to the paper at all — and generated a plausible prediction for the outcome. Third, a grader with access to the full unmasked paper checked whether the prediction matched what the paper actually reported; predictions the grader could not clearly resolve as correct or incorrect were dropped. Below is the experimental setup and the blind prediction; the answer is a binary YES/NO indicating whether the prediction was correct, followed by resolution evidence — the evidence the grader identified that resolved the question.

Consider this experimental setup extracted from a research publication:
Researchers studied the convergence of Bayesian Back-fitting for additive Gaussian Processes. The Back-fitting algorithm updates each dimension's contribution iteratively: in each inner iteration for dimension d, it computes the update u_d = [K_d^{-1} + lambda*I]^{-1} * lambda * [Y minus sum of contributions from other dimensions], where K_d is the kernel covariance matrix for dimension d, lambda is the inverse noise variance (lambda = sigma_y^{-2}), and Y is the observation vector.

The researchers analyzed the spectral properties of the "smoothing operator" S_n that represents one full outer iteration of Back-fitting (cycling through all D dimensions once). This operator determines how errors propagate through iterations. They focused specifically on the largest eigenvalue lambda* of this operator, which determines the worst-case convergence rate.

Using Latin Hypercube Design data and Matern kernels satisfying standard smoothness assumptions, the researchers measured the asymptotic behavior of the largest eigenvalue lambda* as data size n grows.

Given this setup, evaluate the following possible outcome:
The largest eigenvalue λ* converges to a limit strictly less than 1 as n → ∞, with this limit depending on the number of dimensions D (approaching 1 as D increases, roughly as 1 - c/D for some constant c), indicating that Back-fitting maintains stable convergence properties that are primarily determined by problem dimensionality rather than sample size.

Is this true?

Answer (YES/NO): NO